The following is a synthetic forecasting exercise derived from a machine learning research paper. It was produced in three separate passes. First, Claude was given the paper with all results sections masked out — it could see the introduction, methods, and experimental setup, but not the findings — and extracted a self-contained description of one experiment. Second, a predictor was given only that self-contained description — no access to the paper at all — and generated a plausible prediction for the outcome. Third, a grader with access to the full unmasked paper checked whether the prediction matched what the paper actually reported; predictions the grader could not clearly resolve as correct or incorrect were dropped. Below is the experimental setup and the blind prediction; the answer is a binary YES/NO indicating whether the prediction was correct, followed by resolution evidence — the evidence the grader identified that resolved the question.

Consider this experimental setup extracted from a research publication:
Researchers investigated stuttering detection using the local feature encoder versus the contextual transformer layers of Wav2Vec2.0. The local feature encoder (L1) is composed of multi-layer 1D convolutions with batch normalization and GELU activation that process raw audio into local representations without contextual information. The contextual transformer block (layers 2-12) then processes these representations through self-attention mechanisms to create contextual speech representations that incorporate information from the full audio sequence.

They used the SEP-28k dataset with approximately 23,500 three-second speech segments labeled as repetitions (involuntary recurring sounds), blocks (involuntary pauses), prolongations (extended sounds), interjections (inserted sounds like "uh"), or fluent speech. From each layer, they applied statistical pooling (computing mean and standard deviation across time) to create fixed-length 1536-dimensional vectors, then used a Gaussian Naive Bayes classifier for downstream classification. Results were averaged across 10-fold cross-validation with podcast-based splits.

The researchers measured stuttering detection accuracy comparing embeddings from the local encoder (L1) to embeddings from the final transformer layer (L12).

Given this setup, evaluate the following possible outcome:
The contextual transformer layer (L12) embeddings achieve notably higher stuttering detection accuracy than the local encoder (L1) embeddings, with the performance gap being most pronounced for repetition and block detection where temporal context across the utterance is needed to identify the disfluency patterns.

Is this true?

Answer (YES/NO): NO